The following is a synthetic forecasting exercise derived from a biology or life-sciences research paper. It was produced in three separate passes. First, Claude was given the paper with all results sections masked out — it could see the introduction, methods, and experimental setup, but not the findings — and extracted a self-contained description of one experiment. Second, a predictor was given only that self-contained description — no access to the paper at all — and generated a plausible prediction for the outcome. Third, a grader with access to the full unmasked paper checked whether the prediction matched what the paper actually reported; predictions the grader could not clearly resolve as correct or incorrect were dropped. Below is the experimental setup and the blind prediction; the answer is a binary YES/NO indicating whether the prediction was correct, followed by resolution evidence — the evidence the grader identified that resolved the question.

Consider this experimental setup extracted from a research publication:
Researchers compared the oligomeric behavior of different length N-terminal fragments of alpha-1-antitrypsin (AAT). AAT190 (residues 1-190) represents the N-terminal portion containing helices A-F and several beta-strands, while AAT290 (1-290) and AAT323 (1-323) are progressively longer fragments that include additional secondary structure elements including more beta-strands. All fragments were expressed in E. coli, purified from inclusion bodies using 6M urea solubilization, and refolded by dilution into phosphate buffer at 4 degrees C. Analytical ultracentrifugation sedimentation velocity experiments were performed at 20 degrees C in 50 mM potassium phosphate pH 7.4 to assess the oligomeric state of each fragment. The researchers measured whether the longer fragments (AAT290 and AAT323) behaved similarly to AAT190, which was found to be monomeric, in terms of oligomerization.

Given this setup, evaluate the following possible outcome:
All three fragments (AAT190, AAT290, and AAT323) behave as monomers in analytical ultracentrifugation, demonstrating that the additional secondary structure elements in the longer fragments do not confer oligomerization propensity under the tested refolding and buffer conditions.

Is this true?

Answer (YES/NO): NO